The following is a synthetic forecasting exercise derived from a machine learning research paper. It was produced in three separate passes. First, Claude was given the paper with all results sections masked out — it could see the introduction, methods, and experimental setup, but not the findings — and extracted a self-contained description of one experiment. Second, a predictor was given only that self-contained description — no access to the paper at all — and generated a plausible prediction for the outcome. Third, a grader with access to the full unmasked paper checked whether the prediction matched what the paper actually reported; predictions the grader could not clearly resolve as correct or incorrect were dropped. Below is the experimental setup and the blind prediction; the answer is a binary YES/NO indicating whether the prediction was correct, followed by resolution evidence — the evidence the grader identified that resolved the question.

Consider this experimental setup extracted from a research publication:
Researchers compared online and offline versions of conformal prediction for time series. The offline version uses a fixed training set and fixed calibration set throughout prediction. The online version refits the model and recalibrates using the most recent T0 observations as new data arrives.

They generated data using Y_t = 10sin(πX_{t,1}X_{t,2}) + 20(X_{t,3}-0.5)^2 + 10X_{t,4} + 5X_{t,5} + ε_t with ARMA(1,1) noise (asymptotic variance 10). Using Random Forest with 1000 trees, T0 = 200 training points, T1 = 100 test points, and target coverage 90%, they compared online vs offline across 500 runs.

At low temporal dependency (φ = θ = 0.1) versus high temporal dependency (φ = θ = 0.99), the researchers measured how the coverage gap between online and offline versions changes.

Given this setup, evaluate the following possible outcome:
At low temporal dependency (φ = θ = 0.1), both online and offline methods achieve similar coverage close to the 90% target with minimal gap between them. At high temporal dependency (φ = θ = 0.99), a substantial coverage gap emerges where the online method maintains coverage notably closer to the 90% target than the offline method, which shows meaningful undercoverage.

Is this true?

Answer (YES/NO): YES